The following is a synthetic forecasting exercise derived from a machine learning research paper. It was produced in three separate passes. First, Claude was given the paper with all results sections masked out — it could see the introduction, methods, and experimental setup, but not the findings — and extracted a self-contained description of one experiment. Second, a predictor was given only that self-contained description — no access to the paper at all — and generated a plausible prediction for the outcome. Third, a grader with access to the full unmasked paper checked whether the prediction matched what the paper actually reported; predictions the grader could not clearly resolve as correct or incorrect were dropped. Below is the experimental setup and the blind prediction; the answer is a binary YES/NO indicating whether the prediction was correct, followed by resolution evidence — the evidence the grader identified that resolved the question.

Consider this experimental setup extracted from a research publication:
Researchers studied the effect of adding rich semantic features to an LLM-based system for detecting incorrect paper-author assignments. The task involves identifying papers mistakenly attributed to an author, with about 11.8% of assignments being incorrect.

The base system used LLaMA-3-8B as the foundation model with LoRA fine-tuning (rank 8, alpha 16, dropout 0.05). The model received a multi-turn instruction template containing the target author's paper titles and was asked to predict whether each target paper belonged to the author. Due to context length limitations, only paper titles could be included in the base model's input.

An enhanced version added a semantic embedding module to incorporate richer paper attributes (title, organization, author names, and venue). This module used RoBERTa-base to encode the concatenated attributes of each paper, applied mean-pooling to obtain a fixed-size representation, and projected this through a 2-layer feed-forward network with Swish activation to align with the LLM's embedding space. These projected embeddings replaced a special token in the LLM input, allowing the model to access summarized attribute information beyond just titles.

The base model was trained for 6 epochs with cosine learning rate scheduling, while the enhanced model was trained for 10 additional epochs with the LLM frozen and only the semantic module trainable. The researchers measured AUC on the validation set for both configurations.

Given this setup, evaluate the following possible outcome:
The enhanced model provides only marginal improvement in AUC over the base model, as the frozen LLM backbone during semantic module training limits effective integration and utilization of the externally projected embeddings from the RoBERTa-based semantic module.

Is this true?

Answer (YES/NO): NO